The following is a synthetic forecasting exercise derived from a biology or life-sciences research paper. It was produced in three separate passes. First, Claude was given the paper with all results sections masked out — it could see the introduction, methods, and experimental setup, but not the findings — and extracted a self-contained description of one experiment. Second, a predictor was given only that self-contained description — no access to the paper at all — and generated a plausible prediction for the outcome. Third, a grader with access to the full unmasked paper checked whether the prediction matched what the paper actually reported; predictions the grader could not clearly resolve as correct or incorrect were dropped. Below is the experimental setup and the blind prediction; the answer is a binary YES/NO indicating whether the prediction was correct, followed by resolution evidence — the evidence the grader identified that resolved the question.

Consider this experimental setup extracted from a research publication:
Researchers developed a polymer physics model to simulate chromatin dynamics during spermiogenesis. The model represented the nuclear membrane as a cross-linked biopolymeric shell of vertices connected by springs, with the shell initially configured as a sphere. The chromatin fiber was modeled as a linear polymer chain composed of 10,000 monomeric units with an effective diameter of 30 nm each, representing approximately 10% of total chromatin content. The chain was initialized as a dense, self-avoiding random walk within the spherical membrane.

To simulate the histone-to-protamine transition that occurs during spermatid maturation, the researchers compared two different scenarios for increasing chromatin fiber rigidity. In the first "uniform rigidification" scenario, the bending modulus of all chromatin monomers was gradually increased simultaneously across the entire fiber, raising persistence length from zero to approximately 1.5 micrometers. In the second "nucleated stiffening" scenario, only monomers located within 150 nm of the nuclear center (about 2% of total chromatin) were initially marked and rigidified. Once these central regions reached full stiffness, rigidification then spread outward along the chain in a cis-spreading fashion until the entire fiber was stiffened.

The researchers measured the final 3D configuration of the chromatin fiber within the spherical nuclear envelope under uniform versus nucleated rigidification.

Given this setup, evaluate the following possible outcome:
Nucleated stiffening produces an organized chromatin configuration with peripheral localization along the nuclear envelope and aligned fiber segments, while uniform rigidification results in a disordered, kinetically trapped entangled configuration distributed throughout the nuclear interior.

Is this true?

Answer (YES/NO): NO